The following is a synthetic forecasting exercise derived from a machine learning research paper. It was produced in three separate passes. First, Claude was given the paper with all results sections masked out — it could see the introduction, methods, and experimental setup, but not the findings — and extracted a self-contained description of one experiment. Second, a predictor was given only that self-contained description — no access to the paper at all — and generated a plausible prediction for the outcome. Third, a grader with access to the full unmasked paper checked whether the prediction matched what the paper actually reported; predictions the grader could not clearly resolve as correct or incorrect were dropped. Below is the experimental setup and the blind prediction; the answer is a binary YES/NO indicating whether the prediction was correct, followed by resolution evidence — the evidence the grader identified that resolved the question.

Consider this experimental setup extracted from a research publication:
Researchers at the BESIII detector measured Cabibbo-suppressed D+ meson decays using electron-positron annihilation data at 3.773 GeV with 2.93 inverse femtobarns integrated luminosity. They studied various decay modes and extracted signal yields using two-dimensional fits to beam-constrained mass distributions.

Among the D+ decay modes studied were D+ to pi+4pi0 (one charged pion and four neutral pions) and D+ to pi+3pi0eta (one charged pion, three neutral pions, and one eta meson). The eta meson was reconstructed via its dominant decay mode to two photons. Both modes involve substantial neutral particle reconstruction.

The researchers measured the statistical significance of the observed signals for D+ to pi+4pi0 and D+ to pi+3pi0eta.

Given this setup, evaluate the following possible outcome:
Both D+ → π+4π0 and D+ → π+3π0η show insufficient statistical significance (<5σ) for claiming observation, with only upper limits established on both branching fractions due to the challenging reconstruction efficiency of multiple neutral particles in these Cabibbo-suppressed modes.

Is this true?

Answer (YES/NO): NO